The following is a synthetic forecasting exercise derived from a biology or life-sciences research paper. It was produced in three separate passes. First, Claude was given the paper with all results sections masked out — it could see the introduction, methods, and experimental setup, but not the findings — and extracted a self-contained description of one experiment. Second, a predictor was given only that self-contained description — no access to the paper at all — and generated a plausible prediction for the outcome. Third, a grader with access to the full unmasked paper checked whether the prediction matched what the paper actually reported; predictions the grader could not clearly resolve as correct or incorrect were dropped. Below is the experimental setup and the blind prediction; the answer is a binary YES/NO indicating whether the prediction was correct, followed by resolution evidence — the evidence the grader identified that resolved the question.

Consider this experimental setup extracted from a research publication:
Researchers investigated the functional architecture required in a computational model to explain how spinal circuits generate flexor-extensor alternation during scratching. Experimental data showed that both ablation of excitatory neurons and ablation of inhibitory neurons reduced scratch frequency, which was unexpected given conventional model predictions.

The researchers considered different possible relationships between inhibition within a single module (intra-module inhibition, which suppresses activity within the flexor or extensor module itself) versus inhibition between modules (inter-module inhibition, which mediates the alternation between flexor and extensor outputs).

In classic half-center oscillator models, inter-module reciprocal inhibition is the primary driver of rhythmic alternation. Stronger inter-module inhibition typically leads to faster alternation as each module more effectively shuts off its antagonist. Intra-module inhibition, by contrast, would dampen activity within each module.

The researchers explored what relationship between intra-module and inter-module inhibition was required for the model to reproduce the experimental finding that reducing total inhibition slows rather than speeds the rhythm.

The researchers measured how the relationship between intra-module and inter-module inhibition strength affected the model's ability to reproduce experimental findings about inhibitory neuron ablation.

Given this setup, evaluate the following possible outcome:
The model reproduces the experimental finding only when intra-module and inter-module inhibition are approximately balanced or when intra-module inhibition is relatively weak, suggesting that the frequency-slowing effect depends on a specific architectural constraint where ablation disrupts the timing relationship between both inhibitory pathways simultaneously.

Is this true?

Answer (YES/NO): NO